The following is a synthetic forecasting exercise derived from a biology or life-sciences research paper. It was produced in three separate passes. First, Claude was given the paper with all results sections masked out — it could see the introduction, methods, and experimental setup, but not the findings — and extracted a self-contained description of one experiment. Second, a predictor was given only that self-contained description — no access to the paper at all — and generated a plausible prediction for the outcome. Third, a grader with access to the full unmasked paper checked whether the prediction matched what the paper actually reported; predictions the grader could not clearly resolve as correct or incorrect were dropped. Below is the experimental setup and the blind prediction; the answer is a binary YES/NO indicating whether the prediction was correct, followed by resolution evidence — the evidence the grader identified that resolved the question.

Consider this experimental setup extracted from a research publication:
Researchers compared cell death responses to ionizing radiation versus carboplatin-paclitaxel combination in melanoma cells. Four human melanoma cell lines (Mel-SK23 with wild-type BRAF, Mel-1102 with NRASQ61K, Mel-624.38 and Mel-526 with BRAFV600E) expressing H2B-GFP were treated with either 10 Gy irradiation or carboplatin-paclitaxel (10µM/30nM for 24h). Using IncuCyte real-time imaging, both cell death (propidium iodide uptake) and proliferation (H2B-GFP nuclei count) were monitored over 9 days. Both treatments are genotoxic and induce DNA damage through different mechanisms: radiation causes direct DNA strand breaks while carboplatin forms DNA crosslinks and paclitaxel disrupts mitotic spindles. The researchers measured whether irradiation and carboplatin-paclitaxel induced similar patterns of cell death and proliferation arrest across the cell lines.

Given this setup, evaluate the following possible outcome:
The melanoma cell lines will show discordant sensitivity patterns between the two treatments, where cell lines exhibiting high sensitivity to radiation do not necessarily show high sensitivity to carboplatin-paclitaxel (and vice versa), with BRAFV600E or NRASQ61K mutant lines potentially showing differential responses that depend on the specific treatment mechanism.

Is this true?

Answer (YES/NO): NO